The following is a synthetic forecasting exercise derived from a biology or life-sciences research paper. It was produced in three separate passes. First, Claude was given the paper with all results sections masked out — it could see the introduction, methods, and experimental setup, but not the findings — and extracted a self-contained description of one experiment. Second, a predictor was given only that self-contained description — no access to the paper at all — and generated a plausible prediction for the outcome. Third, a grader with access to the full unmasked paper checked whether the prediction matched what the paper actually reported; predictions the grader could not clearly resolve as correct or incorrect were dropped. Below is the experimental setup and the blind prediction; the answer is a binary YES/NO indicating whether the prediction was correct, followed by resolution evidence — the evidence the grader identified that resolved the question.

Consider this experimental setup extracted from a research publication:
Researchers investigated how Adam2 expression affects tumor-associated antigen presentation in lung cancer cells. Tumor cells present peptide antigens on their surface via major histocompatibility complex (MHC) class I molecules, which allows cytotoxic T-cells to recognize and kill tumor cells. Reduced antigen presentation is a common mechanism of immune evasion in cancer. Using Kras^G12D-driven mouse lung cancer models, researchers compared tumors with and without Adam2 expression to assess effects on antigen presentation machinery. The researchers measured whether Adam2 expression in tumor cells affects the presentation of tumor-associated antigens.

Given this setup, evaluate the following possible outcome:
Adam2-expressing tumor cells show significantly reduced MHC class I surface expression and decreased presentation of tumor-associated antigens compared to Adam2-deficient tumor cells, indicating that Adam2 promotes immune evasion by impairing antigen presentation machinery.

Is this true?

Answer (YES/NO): YES